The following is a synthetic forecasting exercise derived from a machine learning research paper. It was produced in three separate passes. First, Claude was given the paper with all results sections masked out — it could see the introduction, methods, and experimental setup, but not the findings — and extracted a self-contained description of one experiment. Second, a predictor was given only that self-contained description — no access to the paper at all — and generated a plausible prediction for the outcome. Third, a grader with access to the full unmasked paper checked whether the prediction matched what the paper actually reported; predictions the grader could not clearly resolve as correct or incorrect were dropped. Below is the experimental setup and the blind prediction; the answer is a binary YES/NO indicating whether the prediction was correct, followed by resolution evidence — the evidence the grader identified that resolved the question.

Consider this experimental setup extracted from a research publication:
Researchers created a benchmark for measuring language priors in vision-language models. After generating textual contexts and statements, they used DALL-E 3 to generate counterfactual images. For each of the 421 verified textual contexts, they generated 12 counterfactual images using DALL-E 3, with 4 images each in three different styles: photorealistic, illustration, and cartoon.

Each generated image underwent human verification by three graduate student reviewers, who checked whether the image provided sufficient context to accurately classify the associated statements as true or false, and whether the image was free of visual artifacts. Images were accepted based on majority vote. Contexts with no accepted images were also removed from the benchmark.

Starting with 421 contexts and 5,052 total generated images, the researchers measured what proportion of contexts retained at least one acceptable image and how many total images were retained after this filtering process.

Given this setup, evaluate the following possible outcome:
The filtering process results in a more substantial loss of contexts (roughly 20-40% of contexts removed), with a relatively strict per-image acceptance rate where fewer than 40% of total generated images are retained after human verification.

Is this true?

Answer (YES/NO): NO